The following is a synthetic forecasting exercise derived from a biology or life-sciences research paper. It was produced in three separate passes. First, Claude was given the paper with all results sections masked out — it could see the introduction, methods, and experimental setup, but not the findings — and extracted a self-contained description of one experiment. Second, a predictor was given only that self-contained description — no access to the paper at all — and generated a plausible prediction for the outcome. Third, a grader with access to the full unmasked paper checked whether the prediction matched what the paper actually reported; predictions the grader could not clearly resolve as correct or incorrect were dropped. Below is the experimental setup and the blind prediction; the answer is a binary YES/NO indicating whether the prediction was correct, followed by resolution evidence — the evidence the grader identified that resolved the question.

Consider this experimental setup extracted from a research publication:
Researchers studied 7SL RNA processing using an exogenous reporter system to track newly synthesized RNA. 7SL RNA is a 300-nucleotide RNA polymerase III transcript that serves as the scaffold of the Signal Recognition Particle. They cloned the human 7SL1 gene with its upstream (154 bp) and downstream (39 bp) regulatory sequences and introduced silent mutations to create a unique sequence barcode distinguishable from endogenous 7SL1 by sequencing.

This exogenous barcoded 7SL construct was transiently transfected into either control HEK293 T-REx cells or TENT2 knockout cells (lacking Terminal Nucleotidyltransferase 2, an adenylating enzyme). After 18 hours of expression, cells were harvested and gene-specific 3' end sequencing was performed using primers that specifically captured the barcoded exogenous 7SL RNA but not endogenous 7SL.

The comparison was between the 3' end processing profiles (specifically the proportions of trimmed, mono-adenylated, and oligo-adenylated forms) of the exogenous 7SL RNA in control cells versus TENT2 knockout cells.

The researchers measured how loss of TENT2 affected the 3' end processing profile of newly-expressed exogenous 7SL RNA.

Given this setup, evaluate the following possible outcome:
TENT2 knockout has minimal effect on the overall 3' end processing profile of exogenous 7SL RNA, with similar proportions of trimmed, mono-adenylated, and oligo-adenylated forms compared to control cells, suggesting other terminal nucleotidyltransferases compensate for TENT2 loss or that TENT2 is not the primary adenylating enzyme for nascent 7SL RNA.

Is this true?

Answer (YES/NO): NO